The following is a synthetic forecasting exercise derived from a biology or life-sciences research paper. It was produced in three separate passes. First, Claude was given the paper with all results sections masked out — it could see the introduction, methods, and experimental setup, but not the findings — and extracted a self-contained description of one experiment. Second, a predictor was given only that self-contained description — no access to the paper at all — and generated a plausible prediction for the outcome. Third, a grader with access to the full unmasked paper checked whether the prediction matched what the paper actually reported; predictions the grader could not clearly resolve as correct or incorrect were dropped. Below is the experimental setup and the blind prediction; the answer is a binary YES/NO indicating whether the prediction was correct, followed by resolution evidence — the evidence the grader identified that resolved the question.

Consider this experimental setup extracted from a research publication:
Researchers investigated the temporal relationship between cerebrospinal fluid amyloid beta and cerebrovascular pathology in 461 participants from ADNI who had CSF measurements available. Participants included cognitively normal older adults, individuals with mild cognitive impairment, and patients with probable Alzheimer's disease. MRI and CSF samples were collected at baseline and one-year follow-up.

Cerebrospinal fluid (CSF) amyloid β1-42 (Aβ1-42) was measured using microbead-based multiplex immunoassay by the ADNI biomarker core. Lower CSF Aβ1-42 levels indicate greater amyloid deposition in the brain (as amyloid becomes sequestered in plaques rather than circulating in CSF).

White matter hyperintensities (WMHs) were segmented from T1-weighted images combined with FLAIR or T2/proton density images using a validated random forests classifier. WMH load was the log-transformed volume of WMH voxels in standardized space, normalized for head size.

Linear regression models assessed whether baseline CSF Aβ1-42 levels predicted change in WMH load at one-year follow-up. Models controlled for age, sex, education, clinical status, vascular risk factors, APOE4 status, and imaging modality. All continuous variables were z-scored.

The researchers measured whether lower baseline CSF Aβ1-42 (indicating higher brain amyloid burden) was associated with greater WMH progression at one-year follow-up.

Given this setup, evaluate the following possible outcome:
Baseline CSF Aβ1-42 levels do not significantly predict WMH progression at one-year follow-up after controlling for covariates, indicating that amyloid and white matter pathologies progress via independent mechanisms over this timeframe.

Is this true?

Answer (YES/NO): NO